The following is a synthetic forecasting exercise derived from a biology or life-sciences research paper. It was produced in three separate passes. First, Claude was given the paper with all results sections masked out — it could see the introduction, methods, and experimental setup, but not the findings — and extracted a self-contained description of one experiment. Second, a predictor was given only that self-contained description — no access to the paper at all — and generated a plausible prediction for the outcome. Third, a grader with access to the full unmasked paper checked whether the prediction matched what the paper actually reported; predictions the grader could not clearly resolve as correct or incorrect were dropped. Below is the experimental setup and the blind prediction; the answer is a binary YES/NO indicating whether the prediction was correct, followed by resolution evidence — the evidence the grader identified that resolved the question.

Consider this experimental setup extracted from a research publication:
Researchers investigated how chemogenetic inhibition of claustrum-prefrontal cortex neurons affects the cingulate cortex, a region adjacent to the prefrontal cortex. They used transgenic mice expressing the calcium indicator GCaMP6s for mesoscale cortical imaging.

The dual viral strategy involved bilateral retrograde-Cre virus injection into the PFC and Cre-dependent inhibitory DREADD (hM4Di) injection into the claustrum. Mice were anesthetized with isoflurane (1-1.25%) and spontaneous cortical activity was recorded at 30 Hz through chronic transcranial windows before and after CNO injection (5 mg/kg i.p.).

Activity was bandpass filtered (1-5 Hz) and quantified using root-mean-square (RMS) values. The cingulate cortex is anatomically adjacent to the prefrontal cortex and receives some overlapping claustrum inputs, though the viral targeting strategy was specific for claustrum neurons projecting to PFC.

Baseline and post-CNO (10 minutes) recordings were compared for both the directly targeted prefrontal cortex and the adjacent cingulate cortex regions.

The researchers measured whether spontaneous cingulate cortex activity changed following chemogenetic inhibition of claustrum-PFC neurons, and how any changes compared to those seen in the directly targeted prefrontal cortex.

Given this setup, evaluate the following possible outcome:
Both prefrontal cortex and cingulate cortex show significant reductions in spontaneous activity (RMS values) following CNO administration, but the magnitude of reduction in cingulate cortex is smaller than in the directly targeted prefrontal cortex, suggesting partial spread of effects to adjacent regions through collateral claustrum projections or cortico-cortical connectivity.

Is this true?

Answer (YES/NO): NO